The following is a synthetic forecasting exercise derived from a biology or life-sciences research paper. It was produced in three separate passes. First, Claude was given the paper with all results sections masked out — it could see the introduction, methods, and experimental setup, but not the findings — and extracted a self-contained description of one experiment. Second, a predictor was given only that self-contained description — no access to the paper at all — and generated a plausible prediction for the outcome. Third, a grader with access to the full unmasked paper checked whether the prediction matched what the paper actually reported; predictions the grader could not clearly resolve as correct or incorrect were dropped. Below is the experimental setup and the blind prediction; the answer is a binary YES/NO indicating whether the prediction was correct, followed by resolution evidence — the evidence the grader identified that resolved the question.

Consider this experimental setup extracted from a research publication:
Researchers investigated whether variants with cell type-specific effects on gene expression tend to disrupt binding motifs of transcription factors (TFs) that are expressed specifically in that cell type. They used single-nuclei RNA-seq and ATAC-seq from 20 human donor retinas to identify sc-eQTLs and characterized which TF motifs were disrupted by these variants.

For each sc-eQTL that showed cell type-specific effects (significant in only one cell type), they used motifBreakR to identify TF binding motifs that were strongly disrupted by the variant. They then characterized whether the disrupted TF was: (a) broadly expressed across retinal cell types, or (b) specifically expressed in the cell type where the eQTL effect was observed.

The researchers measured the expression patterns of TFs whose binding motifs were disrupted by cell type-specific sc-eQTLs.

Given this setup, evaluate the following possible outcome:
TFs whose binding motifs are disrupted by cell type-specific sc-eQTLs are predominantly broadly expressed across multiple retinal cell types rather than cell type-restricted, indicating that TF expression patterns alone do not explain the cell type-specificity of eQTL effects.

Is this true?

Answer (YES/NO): NO